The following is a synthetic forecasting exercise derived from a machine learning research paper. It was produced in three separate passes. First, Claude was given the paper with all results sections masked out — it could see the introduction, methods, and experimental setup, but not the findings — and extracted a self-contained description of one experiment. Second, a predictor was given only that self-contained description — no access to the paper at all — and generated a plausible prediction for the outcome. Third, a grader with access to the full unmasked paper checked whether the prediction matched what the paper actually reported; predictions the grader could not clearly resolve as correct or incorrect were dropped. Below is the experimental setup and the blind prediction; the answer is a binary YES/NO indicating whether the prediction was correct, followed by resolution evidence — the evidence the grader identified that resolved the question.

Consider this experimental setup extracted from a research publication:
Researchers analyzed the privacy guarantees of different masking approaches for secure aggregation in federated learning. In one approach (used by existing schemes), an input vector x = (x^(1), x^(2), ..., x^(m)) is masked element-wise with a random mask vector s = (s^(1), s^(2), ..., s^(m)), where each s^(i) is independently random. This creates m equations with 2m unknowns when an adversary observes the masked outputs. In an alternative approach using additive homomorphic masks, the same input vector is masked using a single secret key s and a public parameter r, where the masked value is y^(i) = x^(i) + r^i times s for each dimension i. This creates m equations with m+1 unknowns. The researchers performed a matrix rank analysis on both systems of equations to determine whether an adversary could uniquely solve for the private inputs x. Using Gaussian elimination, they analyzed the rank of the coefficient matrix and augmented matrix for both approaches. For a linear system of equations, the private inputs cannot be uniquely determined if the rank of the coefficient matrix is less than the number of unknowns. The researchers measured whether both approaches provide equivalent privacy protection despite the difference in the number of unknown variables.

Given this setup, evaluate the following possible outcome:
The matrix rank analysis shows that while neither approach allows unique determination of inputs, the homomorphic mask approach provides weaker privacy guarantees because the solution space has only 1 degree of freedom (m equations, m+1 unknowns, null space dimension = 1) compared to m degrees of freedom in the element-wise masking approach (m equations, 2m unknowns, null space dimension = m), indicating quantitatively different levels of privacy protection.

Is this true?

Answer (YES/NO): NO